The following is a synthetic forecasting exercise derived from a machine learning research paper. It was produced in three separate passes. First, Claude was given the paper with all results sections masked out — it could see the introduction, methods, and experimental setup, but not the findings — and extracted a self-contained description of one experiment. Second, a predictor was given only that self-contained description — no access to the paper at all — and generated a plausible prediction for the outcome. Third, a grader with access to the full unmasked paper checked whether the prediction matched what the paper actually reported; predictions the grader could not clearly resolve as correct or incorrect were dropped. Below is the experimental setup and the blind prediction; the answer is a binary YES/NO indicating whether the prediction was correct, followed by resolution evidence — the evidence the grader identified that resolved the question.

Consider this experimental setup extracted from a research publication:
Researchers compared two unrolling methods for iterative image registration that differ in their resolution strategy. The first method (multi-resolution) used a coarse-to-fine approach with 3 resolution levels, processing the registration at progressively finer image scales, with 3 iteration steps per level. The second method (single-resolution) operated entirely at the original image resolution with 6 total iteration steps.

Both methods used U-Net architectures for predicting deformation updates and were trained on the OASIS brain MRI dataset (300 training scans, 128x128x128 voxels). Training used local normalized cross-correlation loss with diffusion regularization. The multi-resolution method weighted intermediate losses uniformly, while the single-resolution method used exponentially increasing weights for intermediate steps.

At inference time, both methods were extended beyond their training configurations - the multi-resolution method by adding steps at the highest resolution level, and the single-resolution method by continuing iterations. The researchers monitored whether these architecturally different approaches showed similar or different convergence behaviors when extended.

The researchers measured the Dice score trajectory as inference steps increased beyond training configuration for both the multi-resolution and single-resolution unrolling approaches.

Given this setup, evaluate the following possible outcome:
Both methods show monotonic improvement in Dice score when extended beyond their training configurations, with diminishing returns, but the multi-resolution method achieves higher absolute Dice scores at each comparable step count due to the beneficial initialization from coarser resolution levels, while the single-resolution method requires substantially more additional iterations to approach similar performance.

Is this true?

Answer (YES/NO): NO